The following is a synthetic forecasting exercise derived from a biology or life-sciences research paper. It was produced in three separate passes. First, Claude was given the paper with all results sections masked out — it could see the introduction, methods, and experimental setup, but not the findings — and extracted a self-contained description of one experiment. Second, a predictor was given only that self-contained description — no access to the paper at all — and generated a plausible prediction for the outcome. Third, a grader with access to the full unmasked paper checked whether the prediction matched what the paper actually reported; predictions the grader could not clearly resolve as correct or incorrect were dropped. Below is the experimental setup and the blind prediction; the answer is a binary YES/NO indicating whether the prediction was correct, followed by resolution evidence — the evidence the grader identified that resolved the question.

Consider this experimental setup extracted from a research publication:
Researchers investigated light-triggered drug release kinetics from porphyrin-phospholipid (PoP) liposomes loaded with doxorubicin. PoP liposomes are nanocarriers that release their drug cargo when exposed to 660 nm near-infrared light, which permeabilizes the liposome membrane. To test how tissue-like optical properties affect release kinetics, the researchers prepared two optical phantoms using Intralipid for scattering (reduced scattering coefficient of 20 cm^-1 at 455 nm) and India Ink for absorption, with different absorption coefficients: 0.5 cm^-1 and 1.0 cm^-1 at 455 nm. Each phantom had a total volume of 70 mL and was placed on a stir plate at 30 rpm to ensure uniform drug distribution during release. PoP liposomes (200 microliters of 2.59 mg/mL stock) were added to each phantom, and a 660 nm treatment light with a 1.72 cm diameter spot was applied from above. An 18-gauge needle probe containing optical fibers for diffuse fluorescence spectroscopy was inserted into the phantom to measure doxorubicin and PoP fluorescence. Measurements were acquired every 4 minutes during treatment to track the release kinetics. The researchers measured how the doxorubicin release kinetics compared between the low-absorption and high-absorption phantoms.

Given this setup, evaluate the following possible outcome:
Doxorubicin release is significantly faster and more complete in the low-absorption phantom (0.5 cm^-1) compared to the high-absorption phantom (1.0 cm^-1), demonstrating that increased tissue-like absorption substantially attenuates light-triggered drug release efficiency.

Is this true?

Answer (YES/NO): NO